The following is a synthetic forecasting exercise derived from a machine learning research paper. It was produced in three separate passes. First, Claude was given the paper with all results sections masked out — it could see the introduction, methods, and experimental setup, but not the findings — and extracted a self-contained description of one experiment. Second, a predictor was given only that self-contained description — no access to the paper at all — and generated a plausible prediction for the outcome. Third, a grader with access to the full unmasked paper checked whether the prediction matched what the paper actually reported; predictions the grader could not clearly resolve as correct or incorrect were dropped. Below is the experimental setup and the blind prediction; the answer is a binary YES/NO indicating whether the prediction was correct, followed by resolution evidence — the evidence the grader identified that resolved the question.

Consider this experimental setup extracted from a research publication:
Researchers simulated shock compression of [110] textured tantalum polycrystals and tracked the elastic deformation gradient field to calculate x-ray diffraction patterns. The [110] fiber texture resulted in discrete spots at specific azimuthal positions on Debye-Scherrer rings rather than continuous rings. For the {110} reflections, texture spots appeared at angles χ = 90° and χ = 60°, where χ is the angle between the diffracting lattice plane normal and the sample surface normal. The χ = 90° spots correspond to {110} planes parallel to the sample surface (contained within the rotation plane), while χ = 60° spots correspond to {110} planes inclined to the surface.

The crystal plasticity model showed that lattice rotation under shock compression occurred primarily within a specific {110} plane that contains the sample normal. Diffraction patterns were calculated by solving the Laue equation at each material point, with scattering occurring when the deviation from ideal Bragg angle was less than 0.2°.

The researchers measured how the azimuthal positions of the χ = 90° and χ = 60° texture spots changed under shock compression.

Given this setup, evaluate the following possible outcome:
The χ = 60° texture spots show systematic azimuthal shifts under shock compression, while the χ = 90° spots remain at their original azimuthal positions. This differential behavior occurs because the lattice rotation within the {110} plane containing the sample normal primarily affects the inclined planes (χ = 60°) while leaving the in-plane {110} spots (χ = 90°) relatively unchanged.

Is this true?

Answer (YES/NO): NO